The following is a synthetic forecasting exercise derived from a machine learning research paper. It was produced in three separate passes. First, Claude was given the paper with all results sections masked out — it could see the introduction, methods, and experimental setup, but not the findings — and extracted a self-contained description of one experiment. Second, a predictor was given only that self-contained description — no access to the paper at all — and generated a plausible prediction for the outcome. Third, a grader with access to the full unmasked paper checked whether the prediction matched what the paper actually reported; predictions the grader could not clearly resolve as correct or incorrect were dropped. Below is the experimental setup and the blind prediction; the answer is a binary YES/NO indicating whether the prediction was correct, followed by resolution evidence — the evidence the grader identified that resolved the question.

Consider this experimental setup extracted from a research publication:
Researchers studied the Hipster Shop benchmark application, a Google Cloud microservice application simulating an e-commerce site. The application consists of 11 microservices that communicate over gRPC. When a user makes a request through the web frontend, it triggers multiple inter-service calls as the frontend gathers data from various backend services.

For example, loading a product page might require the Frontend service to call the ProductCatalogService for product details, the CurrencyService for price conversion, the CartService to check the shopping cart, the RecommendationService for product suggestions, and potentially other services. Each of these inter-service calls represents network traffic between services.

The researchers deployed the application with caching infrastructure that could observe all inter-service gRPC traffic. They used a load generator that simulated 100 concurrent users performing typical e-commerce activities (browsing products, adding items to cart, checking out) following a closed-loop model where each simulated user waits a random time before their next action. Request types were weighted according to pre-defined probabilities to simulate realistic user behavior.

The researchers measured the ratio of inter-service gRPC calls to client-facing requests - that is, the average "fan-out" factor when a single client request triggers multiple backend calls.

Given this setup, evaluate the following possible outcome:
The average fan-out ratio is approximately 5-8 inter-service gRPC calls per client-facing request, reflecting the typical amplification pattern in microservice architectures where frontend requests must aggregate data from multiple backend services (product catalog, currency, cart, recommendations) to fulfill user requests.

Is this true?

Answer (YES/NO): NO